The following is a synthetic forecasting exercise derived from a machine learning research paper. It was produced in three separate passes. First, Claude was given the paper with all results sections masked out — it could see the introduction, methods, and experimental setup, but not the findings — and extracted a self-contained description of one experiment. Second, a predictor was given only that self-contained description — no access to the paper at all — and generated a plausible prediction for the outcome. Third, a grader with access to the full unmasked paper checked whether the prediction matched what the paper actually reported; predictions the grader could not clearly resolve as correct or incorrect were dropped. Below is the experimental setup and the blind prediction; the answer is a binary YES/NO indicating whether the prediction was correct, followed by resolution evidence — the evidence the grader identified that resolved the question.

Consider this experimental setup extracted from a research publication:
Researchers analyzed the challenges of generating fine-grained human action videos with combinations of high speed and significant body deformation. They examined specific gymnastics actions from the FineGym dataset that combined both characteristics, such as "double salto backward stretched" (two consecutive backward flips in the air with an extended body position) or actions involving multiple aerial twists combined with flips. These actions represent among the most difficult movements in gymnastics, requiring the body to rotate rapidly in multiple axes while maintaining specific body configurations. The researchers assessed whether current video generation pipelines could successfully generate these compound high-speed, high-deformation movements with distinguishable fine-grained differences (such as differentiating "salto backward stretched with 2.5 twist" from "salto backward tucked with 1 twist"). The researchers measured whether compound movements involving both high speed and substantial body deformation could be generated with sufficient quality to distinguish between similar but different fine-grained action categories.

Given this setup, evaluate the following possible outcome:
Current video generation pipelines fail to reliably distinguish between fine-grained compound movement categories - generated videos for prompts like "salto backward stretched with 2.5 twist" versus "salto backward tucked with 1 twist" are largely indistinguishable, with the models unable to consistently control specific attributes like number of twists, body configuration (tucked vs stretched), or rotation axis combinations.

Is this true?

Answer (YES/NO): YES